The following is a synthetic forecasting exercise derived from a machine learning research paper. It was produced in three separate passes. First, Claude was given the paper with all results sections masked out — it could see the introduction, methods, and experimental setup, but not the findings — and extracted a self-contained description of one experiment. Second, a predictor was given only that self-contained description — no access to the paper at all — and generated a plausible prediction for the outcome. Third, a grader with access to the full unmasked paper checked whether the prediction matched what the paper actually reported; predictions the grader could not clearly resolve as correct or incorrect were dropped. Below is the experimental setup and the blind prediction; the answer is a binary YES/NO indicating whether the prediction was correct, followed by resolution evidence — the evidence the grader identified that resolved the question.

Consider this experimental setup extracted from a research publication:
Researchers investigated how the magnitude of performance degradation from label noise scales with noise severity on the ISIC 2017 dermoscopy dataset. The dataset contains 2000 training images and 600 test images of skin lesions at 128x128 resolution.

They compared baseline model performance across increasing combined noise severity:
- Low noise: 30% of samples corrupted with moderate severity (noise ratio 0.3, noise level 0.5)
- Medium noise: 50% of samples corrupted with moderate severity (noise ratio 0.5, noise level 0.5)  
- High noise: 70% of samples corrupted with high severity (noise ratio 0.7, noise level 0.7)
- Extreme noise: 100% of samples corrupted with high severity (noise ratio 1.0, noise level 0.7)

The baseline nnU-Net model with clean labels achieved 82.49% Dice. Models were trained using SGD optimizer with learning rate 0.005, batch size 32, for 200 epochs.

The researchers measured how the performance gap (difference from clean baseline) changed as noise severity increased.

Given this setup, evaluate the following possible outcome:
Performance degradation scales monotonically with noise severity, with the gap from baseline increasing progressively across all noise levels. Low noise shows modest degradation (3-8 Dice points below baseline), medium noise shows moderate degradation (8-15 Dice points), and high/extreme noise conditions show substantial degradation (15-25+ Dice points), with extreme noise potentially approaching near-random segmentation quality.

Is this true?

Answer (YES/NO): NO